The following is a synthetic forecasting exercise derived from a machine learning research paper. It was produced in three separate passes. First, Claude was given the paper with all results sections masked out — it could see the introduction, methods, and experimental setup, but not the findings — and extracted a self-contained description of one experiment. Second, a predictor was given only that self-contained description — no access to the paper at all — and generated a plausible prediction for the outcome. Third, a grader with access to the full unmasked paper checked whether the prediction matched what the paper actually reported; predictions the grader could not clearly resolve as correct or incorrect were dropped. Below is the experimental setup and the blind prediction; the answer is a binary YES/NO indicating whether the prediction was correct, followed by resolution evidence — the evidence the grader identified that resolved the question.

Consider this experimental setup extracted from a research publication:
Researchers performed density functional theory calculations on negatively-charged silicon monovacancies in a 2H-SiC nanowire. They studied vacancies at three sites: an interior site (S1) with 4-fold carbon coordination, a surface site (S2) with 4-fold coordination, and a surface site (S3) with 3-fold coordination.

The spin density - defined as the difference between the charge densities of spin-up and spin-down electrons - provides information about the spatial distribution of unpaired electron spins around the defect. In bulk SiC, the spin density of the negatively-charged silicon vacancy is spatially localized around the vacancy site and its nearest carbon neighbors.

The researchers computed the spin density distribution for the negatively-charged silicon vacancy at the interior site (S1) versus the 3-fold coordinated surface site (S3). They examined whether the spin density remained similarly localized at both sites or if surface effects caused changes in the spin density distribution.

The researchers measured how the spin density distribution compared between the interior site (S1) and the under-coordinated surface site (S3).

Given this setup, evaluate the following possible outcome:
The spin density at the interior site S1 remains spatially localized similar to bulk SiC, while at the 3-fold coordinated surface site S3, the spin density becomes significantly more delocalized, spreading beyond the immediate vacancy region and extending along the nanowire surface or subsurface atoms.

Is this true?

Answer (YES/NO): YES